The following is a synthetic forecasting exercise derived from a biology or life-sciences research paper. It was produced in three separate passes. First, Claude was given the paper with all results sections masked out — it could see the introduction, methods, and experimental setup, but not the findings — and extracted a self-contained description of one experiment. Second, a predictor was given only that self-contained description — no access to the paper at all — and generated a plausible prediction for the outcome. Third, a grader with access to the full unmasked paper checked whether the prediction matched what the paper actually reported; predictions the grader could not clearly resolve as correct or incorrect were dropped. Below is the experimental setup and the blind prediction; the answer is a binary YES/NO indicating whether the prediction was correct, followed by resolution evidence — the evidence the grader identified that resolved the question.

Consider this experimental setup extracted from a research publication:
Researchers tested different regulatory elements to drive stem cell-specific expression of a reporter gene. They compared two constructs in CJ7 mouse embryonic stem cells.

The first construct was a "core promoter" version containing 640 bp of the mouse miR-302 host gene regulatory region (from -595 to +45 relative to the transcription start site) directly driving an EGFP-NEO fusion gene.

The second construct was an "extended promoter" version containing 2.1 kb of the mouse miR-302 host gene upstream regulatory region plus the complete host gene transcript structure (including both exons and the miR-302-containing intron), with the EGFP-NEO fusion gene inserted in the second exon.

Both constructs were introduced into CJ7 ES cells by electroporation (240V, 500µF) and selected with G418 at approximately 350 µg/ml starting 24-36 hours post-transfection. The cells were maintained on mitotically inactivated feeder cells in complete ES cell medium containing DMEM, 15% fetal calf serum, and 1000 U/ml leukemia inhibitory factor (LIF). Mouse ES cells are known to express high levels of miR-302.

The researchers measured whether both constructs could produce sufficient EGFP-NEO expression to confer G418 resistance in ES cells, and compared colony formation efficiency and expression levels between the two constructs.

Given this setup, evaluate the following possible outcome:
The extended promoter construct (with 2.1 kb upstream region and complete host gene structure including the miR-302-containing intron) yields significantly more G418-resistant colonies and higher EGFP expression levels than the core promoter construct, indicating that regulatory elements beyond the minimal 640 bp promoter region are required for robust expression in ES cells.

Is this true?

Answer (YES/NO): NO